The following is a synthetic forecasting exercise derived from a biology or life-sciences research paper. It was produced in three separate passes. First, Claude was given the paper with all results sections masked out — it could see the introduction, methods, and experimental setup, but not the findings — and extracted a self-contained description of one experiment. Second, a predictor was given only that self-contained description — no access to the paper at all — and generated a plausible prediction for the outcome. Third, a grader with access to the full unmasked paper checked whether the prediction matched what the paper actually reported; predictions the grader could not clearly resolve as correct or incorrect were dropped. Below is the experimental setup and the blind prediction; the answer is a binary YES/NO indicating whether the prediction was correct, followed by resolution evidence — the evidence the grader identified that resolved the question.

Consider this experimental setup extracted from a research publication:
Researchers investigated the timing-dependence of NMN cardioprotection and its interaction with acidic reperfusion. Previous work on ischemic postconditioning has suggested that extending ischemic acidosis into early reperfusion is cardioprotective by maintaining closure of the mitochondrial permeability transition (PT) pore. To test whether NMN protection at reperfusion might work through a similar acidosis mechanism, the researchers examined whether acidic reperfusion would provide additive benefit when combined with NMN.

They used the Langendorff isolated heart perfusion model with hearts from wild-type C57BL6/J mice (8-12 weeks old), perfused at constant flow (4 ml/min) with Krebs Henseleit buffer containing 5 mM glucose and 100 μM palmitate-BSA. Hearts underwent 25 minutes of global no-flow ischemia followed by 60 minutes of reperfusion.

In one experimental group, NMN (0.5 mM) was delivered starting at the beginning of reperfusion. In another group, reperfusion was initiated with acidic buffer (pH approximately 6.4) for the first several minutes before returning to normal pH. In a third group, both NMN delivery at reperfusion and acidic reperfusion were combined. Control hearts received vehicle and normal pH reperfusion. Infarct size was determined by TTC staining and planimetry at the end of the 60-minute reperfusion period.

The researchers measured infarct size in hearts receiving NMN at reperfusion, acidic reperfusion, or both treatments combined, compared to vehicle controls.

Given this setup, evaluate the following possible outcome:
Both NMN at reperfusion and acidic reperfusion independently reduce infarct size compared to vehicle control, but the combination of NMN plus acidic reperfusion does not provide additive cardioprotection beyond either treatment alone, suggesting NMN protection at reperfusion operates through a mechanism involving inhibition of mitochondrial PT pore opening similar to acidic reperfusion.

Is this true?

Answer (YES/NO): YES